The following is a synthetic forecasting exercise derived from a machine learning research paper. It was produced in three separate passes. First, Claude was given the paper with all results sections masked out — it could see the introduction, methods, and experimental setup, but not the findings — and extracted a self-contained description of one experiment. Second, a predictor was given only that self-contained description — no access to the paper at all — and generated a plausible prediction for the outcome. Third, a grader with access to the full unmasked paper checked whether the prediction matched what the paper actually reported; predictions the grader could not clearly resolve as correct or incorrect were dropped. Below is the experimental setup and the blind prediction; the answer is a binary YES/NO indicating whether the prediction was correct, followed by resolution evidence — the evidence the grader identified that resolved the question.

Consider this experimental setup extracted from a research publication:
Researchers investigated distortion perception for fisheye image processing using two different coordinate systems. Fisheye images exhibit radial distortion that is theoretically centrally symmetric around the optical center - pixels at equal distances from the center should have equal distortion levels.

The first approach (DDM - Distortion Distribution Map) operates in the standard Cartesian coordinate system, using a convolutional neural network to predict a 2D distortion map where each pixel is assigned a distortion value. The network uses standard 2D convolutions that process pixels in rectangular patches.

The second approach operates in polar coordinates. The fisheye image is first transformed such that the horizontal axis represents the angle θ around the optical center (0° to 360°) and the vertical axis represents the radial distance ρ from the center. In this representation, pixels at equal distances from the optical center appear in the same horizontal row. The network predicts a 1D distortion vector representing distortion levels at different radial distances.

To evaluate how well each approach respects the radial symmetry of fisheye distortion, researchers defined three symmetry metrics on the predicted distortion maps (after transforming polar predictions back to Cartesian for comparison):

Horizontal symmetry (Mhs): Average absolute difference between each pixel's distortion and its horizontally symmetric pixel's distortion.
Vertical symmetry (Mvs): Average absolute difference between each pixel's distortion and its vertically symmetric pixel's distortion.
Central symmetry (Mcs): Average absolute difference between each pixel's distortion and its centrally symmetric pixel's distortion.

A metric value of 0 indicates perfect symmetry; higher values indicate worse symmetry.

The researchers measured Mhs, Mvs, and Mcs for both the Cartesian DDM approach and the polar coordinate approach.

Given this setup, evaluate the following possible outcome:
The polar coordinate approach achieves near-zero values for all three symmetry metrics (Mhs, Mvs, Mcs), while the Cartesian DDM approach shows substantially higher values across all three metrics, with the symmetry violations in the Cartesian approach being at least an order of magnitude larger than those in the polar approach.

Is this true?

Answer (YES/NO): YES